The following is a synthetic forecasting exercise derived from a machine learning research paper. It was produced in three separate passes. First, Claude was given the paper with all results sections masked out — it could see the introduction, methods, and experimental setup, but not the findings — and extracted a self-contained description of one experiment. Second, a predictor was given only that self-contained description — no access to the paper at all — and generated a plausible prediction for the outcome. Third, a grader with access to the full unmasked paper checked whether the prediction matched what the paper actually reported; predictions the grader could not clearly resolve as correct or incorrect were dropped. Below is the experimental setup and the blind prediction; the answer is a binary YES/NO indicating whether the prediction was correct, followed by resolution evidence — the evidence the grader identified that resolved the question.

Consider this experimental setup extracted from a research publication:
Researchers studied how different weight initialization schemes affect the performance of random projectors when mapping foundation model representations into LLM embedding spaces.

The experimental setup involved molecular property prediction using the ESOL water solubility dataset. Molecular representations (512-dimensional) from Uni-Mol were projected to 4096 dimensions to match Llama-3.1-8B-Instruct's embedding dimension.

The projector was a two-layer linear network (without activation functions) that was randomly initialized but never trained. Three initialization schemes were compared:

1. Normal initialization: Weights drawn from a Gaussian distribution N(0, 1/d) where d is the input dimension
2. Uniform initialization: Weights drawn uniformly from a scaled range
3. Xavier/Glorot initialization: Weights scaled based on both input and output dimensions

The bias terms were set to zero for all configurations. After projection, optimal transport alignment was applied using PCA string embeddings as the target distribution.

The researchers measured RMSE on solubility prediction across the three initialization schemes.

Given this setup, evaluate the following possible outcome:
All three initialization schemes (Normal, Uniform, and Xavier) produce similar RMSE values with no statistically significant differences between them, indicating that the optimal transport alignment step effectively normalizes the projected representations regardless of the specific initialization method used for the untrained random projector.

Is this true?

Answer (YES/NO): NO